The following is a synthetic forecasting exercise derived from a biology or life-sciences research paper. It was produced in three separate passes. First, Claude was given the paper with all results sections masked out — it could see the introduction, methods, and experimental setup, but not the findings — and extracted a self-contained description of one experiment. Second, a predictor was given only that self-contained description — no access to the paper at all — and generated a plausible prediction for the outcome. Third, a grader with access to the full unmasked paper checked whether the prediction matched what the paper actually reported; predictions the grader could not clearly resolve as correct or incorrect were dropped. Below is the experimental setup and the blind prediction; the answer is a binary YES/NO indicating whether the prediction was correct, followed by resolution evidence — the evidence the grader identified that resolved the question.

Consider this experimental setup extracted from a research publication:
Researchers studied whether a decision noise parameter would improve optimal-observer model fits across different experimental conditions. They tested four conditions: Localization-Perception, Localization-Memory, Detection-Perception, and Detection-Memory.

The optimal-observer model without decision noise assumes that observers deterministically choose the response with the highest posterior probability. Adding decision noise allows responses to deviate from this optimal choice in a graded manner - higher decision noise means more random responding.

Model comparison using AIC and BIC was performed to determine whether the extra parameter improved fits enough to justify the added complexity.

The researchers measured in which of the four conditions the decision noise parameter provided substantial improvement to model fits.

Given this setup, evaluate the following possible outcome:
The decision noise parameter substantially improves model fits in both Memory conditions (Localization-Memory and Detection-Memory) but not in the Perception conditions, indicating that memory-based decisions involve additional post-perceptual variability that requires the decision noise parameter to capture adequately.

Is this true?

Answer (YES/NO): NO